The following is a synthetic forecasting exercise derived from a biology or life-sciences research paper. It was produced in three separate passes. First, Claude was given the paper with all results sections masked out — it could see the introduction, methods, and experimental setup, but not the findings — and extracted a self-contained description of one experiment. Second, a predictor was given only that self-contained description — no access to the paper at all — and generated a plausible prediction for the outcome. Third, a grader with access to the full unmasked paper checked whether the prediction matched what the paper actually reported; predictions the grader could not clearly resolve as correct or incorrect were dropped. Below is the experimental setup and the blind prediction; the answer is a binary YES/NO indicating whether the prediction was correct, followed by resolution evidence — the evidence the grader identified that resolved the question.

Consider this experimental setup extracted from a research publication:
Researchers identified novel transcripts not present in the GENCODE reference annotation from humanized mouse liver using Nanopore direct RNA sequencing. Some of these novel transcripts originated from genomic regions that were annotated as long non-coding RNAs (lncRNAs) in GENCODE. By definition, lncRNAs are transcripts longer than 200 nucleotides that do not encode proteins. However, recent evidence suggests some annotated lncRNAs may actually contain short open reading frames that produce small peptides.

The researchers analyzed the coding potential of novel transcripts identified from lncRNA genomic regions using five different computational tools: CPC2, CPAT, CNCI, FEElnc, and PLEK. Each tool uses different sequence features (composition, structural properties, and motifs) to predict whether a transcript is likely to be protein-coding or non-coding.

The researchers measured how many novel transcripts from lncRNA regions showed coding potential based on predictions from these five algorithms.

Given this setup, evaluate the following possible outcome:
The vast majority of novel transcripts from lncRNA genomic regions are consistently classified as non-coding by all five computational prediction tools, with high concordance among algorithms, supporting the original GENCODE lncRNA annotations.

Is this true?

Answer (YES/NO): NO